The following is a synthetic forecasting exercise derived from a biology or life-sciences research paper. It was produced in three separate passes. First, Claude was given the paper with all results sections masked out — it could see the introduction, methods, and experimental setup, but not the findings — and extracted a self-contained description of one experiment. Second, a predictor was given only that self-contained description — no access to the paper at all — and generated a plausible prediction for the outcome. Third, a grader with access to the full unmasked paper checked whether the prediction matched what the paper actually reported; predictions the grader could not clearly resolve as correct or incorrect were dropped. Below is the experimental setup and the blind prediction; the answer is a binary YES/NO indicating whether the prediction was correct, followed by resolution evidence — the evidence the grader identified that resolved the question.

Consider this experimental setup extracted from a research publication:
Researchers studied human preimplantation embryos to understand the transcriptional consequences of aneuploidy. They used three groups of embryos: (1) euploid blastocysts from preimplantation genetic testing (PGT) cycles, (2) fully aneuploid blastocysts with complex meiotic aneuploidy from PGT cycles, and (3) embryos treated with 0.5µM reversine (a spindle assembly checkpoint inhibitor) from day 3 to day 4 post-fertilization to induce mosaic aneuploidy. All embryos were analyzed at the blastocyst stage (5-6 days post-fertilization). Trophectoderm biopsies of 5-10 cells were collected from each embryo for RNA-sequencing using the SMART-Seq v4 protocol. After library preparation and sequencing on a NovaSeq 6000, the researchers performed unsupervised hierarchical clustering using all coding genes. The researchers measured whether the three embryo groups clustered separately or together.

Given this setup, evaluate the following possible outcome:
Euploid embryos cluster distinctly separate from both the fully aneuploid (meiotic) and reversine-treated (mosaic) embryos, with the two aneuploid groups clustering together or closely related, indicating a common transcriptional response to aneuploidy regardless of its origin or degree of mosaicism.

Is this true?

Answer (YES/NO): NO